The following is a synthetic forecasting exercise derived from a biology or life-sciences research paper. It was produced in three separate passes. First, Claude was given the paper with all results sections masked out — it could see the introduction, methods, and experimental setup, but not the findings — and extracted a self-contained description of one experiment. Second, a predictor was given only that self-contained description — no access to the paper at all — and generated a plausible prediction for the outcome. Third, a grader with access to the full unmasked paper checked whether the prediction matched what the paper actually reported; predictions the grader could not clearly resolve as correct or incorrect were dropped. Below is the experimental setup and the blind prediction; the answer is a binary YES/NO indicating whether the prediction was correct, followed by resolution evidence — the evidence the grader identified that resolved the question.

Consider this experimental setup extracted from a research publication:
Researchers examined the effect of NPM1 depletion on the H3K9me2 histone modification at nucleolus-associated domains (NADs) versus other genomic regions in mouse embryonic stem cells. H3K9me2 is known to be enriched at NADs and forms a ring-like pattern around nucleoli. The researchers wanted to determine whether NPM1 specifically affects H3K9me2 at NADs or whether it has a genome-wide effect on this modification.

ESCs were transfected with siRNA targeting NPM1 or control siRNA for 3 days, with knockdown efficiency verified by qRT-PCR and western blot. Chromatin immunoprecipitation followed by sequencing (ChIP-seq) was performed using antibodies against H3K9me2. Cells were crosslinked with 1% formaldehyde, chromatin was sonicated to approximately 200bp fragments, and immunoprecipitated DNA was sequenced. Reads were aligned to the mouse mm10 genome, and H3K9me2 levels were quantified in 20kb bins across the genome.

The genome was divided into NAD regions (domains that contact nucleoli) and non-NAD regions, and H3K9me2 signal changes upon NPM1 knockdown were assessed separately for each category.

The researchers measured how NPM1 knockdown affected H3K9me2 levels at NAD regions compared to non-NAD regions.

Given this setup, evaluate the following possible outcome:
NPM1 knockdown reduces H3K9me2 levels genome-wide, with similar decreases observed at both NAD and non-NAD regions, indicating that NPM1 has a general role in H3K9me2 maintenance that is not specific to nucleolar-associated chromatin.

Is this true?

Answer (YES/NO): NO